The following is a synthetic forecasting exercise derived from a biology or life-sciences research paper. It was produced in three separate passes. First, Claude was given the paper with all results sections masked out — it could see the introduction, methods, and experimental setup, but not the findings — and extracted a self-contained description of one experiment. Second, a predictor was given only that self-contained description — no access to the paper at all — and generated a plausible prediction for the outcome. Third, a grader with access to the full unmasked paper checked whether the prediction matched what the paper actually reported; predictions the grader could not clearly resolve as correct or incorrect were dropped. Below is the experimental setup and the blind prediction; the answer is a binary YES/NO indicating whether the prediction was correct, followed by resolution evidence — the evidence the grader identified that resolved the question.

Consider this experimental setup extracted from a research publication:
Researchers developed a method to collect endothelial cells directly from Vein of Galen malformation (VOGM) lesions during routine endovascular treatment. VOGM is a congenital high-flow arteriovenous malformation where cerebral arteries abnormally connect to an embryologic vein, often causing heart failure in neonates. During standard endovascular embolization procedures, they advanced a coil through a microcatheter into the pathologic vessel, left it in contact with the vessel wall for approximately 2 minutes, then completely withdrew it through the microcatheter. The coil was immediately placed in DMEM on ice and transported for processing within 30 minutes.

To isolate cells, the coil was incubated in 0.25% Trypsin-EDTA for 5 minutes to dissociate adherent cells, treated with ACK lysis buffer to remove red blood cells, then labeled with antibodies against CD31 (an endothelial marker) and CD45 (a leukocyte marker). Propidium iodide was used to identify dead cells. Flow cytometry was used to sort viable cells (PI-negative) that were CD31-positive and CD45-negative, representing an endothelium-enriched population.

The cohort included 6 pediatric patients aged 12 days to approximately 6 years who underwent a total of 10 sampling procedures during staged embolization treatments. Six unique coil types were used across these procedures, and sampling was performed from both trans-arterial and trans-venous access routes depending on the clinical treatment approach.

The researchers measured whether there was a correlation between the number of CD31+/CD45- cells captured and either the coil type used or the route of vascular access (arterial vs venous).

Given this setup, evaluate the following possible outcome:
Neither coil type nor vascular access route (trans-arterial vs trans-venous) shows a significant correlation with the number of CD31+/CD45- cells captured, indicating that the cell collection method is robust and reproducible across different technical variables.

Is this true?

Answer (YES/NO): YES